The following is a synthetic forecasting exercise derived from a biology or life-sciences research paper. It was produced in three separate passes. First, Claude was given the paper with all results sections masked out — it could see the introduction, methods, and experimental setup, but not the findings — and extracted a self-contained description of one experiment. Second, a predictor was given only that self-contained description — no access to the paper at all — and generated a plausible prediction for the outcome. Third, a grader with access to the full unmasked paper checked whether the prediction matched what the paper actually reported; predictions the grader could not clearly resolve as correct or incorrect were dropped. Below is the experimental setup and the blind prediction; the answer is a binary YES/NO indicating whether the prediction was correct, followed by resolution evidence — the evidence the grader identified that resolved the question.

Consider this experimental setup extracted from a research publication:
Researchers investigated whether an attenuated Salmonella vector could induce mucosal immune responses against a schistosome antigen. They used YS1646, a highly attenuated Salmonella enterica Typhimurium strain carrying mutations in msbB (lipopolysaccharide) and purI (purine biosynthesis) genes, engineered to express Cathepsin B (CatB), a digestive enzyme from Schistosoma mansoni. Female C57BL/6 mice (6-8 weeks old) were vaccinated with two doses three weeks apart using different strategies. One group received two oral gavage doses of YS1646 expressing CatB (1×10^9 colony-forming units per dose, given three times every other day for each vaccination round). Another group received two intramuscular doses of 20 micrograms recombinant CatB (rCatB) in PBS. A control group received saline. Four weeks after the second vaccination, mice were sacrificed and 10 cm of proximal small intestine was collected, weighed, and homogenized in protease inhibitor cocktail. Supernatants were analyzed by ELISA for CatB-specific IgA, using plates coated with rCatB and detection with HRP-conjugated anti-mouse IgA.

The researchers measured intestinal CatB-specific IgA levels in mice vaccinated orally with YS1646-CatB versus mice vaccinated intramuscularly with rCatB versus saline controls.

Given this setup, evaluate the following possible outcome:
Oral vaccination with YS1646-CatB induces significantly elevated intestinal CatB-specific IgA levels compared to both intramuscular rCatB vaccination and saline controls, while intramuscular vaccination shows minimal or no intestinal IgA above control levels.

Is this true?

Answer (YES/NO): YES